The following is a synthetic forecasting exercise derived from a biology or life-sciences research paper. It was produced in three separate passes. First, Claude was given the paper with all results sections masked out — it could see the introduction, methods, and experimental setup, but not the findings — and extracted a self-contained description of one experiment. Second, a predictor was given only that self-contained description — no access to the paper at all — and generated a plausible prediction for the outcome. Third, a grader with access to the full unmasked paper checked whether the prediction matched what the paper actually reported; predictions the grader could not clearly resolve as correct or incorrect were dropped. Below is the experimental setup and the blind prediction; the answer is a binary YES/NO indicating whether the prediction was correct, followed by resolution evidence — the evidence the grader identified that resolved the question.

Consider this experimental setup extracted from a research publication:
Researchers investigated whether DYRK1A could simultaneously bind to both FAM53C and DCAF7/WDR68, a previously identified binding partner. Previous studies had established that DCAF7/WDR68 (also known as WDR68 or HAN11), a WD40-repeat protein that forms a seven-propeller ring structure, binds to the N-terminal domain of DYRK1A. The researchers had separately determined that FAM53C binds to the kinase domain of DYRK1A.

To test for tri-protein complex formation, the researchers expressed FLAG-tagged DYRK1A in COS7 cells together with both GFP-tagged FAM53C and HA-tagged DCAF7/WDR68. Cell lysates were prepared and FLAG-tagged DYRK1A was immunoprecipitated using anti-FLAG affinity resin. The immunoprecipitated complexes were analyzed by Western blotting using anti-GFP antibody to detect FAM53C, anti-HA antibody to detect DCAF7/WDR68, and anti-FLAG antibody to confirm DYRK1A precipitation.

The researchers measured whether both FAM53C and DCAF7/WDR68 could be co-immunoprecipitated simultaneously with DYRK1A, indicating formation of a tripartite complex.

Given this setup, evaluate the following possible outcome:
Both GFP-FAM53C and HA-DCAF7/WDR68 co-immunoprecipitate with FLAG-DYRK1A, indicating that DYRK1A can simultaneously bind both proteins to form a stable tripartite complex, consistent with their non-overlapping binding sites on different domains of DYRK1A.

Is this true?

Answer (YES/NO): YES